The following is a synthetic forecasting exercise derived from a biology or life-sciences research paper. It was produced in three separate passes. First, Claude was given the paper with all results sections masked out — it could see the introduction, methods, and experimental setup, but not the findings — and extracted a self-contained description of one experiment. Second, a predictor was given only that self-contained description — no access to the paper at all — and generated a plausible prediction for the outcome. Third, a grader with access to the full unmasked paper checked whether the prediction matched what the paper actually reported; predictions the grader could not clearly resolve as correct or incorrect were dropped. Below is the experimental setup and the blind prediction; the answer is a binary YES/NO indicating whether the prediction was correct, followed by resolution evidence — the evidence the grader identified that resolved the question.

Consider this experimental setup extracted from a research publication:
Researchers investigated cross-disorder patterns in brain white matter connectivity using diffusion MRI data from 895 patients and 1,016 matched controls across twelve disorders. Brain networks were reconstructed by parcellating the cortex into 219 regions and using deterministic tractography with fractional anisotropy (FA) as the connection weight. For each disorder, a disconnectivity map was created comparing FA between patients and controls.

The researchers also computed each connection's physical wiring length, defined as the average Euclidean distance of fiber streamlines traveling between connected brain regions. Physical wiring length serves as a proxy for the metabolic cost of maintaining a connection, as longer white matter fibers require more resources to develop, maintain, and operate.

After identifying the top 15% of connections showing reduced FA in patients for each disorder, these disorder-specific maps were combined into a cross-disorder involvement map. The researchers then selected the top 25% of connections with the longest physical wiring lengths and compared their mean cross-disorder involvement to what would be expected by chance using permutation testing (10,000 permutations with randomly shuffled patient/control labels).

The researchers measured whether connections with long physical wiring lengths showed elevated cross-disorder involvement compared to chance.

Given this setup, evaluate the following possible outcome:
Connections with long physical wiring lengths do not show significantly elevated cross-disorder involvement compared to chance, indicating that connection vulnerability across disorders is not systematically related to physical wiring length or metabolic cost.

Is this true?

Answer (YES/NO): NO